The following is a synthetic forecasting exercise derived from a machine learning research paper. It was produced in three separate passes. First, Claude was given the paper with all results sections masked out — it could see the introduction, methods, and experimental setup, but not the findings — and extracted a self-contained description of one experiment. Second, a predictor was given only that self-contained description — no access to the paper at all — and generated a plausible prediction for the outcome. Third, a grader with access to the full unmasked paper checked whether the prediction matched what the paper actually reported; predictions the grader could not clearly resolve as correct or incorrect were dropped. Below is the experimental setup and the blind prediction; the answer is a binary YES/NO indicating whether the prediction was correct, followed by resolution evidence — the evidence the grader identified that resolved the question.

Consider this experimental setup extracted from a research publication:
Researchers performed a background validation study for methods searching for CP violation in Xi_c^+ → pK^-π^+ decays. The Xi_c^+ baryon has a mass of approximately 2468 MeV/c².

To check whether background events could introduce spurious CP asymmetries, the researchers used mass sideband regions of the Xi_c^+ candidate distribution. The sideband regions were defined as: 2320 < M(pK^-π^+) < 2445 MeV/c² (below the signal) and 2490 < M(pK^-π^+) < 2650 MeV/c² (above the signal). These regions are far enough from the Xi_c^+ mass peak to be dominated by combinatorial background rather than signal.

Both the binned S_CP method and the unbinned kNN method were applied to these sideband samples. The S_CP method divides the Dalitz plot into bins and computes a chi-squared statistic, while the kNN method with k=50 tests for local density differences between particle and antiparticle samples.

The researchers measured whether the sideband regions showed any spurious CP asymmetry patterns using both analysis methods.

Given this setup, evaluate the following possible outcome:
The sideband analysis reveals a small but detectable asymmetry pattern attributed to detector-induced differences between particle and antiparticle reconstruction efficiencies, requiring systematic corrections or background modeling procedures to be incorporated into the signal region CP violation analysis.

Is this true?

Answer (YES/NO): NO